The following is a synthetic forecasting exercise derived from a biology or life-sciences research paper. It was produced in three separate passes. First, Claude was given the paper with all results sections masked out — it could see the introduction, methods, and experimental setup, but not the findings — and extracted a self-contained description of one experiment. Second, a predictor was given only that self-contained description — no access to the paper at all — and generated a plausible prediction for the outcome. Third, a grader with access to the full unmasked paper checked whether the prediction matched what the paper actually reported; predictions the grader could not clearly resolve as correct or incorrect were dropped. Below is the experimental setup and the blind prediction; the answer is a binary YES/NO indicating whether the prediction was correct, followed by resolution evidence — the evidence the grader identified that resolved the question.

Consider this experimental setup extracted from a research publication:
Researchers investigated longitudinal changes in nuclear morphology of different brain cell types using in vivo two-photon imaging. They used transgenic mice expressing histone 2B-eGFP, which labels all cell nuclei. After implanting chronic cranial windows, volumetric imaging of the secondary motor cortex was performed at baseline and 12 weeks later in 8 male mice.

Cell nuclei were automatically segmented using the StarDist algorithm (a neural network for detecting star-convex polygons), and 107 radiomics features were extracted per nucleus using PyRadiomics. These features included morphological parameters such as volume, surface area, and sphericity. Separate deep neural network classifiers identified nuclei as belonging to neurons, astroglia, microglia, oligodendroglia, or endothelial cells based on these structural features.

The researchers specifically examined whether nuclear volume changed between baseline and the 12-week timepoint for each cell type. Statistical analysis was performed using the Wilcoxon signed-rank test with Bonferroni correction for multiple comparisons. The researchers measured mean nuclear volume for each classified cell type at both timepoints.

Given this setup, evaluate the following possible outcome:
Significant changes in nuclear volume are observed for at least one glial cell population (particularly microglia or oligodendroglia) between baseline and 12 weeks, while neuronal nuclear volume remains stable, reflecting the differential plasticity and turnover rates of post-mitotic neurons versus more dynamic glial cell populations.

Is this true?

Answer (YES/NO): NO